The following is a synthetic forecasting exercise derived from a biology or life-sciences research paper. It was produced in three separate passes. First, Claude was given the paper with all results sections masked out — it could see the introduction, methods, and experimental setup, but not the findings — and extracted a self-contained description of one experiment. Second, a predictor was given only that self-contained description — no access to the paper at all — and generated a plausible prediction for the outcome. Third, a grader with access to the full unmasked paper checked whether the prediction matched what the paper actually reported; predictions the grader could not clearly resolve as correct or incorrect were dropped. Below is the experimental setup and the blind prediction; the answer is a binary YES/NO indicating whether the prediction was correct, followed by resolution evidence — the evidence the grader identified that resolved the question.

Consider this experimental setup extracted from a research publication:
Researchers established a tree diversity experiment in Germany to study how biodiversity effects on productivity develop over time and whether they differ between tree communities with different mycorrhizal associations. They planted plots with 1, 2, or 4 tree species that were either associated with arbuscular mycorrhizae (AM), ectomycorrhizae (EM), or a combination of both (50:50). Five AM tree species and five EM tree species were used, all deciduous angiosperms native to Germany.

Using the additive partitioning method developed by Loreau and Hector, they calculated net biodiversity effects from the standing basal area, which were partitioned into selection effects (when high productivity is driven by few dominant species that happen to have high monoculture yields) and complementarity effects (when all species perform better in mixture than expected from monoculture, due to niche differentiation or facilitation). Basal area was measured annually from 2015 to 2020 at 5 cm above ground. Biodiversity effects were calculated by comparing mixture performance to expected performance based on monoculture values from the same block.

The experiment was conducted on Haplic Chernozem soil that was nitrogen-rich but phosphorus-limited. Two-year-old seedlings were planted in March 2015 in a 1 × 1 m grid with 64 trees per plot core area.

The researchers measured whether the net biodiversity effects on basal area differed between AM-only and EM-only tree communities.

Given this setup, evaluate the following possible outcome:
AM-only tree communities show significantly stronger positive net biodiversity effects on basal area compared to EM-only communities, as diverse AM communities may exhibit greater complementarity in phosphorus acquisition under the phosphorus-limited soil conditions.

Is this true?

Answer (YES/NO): NO